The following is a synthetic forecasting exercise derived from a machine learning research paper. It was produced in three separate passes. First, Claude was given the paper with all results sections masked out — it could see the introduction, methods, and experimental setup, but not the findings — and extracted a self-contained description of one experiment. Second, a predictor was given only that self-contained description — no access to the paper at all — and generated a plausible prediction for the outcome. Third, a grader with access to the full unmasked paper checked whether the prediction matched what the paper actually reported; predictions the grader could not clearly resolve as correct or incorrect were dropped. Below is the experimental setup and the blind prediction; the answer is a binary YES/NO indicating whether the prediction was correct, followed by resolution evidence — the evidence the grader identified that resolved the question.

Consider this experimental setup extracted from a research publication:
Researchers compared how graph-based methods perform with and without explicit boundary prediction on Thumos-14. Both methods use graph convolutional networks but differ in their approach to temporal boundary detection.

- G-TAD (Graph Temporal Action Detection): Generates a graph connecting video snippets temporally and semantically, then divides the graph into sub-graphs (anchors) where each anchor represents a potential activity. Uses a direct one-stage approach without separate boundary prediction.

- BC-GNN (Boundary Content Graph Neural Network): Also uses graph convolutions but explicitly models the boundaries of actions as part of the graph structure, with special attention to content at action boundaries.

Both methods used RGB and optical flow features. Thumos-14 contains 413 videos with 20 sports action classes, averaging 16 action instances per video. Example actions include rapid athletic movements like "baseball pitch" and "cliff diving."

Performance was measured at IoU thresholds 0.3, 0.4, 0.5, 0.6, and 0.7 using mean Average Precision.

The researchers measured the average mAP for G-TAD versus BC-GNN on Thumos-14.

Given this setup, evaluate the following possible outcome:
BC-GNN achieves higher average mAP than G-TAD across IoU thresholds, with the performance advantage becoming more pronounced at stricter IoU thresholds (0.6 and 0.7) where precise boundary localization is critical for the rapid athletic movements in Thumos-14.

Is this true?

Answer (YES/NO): NO